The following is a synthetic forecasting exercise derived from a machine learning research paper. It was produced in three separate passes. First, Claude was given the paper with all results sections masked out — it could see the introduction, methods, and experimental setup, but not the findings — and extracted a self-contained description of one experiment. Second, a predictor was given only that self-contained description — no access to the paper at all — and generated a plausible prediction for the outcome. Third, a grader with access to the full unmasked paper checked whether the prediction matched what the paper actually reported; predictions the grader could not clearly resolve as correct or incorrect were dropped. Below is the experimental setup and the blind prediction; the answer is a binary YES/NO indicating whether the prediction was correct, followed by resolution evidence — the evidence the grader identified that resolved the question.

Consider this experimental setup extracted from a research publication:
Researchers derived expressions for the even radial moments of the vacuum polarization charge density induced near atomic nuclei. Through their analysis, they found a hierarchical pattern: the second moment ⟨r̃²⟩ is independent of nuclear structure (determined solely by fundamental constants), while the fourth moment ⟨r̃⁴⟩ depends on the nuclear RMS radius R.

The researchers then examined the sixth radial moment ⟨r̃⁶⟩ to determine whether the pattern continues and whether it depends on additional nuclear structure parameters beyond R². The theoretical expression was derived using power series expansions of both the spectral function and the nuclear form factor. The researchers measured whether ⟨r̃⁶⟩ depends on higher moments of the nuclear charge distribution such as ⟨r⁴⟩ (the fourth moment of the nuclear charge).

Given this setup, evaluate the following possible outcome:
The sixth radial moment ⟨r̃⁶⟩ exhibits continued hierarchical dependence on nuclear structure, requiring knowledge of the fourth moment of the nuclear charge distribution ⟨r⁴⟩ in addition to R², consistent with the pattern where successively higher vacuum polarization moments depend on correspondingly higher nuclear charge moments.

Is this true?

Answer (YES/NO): YES